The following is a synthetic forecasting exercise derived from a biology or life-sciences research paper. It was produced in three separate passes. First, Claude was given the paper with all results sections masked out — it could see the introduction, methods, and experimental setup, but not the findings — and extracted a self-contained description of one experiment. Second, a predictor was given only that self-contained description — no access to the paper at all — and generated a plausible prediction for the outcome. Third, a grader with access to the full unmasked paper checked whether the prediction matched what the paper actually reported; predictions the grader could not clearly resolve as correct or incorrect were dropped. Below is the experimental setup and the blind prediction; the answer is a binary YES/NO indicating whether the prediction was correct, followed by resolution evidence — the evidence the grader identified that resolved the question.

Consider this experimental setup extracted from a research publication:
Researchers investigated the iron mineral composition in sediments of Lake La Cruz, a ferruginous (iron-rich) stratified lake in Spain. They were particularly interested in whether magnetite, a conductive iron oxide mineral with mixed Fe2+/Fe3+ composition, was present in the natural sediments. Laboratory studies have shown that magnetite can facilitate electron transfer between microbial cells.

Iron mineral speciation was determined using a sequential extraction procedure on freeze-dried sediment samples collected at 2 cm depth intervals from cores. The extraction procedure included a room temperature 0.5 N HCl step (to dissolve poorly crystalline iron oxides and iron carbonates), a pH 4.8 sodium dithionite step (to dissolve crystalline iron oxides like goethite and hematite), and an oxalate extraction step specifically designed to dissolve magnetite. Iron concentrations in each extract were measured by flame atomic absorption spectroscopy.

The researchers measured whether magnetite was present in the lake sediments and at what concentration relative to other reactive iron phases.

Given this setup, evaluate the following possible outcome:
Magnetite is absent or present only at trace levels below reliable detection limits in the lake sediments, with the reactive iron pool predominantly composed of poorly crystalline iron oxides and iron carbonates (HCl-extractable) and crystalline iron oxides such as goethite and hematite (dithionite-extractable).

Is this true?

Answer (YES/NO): NO